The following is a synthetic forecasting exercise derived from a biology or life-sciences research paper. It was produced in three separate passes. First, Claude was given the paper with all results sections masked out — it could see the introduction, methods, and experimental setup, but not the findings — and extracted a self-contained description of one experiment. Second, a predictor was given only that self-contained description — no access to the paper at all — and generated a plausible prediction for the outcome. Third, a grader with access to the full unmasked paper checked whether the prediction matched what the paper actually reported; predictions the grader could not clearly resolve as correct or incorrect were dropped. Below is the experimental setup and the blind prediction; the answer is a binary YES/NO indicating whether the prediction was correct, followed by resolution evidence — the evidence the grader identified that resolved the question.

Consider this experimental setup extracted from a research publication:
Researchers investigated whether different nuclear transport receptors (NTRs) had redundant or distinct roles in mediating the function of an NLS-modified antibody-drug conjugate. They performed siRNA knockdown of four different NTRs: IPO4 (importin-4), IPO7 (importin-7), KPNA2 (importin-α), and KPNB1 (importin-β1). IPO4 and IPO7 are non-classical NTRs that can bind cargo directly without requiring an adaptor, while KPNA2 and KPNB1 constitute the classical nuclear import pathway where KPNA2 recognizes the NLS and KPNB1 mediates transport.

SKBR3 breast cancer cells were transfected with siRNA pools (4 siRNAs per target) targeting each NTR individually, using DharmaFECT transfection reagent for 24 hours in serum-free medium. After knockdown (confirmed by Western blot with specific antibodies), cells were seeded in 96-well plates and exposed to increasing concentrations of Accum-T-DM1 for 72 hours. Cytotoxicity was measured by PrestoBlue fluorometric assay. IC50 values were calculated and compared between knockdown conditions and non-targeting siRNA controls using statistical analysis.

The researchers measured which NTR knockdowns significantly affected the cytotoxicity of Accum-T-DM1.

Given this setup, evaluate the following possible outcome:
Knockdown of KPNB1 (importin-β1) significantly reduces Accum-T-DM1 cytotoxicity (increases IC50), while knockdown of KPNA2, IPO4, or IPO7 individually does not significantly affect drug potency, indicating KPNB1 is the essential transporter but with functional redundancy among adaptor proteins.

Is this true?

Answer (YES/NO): NO